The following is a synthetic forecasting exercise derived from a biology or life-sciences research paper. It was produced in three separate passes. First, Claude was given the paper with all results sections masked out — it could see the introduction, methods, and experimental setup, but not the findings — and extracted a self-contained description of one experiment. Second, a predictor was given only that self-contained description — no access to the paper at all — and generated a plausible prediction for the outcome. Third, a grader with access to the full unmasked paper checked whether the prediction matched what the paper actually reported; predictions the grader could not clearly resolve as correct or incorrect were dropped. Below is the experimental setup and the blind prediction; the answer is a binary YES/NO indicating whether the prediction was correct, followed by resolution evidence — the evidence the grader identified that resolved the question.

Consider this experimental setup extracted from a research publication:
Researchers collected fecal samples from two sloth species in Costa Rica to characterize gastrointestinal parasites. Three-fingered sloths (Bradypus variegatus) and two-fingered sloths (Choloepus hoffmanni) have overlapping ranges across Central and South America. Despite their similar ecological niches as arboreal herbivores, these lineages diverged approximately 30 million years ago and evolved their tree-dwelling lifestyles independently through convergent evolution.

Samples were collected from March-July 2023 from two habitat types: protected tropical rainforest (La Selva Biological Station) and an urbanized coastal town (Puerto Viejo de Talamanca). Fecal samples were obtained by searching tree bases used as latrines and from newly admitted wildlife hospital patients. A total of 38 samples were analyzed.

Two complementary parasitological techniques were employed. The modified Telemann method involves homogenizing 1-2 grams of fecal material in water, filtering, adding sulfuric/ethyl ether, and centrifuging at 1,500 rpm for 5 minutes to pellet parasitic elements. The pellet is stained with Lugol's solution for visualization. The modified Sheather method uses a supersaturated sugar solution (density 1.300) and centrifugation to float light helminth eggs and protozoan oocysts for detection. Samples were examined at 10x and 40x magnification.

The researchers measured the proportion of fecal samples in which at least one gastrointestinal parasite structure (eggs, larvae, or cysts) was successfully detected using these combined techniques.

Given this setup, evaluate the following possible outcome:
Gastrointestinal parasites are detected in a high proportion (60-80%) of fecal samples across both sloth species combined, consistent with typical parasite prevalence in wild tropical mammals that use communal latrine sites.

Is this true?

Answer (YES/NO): YES